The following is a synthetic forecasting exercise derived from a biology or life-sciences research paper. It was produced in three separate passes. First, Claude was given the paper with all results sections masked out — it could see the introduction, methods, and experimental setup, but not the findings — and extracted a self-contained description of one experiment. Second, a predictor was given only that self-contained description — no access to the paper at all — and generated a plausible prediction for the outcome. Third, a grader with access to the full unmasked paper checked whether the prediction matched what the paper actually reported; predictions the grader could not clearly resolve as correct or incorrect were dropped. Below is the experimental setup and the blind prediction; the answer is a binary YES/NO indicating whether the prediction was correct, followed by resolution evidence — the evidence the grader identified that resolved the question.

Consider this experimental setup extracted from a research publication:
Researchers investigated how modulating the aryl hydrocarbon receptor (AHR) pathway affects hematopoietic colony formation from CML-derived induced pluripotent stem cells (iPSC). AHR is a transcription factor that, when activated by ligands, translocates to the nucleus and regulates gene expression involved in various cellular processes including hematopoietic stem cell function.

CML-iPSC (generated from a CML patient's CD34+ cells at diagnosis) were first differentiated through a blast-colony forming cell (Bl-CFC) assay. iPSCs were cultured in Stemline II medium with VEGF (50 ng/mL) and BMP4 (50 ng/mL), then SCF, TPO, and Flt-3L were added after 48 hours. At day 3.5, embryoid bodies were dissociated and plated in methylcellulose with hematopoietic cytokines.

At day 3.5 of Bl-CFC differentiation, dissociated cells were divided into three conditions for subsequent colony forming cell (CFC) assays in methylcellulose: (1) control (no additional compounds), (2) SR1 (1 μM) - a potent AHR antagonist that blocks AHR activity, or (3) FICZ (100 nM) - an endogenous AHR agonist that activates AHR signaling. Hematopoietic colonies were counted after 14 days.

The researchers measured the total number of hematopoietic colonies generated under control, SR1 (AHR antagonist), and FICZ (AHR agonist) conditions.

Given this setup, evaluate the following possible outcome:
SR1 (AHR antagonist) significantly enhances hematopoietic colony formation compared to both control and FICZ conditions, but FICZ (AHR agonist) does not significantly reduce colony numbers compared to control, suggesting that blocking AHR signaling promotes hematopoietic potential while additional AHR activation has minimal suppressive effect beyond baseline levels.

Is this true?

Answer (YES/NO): NO